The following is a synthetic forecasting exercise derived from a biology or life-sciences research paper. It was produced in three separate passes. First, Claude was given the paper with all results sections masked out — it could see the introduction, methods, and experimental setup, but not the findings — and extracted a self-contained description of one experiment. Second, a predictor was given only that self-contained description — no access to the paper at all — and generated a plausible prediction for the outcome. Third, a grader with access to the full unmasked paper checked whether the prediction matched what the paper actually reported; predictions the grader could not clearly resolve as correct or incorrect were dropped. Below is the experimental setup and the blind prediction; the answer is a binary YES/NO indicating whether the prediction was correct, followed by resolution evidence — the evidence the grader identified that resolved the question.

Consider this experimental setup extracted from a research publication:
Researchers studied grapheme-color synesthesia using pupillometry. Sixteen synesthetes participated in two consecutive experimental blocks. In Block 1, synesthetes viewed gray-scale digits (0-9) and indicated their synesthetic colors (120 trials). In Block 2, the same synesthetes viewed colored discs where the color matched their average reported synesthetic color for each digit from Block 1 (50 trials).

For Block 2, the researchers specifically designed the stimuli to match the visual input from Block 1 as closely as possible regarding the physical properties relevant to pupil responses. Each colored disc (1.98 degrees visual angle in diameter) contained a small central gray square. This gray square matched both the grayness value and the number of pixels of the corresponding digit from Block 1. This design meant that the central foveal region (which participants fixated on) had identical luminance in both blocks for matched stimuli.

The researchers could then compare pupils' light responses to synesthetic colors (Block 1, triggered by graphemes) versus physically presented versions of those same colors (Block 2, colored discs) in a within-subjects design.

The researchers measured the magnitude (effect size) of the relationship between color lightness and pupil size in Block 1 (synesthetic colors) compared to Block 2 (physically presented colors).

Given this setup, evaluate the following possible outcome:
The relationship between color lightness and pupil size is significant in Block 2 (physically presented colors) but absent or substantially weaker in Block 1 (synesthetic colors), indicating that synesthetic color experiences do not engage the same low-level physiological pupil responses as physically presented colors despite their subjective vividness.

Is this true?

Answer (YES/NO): NO